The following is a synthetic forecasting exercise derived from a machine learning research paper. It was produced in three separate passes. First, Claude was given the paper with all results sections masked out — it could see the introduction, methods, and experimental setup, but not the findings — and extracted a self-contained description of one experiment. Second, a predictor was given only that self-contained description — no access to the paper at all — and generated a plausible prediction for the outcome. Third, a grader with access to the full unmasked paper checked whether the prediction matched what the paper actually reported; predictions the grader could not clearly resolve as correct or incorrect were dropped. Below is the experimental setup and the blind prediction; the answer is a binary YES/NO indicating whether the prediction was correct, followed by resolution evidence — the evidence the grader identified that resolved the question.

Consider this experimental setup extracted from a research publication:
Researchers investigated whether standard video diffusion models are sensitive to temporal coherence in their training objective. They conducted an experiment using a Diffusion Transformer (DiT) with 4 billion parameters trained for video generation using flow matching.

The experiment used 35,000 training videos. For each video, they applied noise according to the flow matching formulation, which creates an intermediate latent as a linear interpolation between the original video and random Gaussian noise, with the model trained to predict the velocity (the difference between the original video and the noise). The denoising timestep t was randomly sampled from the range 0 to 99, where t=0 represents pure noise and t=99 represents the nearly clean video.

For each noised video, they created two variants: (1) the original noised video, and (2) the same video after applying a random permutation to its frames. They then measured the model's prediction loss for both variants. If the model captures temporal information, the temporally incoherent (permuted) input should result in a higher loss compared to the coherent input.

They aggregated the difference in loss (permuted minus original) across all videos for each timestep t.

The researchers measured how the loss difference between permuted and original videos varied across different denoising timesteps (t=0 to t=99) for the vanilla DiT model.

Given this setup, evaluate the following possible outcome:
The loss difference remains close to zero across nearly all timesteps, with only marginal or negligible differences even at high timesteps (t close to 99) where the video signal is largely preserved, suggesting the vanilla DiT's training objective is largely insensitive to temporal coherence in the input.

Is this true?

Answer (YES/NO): NO